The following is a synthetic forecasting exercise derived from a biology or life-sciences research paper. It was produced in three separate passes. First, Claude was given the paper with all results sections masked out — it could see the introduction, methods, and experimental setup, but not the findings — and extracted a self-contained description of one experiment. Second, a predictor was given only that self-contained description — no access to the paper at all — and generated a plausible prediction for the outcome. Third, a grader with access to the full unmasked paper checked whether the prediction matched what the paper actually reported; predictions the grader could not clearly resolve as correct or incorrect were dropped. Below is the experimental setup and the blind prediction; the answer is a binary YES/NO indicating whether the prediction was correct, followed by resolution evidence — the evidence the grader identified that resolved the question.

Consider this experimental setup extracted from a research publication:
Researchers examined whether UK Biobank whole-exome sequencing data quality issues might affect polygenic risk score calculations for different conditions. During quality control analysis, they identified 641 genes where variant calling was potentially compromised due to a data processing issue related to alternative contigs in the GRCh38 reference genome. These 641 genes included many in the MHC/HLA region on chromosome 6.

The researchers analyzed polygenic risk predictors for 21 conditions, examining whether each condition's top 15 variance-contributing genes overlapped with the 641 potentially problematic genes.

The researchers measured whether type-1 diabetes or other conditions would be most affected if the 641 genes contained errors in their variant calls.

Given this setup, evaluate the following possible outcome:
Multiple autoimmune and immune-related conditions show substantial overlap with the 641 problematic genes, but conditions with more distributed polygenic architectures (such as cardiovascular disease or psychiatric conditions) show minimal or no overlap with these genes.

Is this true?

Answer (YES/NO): NO